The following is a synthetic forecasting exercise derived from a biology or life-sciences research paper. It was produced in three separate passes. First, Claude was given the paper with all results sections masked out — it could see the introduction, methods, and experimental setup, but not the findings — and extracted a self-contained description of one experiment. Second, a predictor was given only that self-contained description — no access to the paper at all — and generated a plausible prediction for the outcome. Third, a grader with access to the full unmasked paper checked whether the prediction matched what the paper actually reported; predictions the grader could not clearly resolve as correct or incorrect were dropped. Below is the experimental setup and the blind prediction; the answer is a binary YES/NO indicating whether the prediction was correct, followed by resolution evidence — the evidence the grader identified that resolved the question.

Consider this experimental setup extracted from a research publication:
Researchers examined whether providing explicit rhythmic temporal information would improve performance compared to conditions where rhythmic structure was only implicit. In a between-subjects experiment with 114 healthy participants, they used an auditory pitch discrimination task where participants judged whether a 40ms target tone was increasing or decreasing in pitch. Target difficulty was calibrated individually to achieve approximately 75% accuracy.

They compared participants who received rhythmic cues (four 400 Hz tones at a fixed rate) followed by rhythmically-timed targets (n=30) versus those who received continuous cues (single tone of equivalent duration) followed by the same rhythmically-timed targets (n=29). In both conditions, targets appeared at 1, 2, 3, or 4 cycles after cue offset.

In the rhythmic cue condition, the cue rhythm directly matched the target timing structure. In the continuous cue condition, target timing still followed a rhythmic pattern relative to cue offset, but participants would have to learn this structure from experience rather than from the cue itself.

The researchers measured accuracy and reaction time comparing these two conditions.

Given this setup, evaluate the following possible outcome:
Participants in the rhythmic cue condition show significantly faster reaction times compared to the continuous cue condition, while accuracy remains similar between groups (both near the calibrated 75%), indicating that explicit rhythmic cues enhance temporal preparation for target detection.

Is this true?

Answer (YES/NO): NO